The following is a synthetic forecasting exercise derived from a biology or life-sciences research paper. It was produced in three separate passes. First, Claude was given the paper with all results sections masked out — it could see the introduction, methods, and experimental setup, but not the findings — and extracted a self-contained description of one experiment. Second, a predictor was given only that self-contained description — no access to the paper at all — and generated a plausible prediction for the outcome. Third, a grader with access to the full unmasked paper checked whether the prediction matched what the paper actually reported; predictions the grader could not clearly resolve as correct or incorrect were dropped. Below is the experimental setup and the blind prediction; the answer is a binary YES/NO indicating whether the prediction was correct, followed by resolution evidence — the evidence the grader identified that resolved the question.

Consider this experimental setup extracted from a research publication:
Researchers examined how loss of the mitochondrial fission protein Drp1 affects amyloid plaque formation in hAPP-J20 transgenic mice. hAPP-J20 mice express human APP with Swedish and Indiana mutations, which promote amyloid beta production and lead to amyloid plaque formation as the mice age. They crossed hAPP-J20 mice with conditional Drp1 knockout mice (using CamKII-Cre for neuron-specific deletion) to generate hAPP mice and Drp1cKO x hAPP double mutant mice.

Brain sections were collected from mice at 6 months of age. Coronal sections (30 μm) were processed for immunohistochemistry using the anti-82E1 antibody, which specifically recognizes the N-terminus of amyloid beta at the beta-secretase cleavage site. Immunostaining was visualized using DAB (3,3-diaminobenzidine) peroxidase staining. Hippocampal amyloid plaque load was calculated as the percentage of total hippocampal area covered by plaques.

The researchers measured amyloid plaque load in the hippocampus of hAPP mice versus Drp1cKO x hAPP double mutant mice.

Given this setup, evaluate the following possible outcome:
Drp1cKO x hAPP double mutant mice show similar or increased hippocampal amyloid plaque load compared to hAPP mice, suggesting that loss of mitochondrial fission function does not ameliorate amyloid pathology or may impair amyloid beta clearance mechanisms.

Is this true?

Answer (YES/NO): YES